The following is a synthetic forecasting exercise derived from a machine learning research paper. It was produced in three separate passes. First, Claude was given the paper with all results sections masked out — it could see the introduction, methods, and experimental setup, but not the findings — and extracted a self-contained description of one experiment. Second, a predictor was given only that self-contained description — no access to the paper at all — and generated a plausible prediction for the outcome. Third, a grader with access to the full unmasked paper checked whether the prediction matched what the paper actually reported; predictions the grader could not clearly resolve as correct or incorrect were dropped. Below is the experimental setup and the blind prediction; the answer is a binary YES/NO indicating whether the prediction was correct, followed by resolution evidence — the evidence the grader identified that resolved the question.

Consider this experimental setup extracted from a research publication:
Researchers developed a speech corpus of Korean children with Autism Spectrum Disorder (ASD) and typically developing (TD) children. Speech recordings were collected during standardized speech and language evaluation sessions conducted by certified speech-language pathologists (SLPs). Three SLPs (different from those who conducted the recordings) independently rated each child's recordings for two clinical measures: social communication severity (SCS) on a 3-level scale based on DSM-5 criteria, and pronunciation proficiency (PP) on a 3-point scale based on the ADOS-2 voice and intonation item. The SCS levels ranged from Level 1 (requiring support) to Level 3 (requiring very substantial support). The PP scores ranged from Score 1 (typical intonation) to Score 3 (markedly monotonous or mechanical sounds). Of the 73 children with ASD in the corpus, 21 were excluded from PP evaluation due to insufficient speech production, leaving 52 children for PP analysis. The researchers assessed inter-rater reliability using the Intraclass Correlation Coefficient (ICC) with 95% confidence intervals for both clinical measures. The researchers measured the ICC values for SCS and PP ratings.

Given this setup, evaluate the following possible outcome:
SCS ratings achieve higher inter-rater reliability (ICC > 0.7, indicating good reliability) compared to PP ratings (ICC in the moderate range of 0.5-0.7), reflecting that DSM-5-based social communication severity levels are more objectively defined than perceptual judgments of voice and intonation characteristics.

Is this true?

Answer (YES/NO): NO